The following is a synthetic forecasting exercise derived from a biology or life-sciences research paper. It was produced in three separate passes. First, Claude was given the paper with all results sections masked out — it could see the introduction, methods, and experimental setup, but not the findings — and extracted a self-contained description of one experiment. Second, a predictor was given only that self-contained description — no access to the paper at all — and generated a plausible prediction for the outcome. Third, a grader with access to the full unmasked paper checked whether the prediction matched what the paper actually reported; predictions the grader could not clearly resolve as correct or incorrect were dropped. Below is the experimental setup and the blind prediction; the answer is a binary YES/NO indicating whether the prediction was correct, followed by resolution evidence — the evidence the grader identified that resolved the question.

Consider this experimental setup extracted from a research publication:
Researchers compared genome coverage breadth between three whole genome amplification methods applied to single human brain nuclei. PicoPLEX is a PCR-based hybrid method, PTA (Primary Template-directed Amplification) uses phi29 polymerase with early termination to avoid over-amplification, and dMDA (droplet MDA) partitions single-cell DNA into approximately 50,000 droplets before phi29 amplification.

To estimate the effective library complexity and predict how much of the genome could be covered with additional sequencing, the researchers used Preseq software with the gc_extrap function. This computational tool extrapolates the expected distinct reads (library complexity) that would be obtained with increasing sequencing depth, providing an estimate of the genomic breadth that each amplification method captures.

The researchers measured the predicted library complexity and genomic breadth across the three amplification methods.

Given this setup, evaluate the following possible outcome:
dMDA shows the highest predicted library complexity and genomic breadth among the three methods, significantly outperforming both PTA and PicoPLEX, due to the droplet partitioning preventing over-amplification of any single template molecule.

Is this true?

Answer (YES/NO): NO